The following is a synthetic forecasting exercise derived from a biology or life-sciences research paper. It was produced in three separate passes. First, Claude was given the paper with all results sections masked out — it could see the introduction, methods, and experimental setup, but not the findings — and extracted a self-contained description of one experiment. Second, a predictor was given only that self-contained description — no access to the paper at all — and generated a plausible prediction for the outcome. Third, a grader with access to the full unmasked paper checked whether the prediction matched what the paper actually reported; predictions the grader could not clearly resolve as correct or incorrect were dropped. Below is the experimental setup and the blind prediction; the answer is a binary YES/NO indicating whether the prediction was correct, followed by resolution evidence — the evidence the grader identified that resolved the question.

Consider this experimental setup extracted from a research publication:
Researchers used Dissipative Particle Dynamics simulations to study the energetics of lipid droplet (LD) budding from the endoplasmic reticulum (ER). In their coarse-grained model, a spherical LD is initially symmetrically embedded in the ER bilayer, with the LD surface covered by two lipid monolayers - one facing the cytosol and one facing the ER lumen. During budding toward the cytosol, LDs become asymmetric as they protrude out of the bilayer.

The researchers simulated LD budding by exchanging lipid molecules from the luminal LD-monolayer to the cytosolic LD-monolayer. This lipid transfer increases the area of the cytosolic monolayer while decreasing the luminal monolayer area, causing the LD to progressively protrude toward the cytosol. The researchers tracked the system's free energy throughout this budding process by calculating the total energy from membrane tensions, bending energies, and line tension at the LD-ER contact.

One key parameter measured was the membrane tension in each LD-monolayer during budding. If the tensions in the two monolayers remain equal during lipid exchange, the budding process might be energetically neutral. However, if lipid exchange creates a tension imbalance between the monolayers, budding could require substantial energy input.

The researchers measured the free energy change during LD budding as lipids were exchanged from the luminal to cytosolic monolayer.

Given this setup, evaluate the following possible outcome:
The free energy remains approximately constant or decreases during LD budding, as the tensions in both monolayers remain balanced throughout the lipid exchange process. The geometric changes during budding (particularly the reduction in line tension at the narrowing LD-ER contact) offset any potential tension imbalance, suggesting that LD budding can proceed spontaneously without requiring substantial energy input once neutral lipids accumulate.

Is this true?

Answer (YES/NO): NO